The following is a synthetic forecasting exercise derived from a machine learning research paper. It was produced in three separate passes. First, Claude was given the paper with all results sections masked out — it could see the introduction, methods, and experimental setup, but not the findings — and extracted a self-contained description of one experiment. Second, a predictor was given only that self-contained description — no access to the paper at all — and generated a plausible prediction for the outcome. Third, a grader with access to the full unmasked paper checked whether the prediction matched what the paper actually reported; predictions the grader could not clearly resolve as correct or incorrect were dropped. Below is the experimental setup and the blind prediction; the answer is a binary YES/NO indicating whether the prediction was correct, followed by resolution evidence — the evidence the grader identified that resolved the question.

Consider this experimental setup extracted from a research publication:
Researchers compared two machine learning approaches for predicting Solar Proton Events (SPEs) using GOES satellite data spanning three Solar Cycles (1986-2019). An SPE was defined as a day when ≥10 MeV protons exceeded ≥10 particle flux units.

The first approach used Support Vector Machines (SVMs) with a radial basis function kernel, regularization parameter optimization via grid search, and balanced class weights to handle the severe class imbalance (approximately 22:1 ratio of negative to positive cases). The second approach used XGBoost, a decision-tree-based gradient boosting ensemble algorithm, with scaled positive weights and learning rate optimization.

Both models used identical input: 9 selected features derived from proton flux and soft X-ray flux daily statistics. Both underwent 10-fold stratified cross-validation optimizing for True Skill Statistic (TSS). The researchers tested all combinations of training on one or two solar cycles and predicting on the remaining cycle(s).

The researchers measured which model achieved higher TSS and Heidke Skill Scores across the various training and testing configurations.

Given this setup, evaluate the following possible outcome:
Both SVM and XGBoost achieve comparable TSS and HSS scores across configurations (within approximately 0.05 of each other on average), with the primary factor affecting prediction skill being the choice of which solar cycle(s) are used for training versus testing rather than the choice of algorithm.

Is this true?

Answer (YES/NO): NO